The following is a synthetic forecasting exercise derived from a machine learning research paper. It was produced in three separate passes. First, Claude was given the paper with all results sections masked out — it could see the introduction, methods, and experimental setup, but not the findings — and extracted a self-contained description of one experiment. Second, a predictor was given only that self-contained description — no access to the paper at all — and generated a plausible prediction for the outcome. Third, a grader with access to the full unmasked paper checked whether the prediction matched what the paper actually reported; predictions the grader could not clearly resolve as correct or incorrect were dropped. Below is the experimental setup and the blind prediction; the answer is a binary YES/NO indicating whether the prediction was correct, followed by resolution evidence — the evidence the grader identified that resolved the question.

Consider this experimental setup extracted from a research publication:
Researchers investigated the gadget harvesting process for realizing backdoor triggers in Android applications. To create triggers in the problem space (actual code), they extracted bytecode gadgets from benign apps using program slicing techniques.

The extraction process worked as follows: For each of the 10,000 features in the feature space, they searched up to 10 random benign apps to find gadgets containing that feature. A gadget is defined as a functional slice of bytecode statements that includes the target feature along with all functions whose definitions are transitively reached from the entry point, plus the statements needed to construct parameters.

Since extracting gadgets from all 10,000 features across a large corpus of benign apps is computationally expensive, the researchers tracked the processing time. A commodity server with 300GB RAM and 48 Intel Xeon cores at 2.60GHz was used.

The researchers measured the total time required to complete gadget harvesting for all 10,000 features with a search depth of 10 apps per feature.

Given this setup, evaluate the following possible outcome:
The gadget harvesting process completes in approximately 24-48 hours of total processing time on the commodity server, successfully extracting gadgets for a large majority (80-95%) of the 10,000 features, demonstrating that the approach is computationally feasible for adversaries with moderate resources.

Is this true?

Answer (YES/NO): NO